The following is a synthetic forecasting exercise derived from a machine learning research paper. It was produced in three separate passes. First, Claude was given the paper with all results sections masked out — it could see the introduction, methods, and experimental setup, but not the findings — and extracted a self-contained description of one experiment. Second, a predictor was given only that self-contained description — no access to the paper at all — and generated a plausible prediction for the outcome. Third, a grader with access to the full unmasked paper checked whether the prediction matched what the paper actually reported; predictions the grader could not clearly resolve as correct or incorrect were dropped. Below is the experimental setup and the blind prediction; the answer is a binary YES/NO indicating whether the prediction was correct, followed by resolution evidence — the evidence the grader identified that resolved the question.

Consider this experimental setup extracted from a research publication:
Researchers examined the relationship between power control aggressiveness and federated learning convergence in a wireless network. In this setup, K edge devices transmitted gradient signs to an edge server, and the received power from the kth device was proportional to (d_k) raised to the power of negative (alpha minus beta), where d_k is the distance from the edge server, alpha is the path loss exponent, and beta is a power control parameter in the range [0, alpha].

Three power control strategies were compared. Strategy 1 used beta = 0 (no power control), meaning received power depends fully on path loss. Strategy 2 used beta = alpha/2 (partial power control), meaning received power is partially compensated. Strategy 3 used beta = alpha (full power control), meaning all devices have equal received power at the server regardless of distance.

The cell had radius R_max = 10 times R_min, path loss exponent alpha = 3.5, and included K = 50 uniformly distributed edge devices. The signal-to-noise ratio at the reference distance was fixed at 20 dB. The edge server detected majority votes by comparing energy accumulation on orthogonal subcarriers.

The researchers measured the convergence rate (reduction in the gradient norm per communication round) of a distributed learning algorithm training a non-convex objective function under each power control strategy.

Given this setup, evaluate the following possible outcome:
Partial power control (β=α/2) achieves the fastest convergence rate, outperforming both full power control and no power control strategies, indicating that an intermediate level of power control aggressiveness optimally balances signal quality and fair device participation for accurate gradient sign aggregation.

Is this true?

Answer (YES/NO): NO